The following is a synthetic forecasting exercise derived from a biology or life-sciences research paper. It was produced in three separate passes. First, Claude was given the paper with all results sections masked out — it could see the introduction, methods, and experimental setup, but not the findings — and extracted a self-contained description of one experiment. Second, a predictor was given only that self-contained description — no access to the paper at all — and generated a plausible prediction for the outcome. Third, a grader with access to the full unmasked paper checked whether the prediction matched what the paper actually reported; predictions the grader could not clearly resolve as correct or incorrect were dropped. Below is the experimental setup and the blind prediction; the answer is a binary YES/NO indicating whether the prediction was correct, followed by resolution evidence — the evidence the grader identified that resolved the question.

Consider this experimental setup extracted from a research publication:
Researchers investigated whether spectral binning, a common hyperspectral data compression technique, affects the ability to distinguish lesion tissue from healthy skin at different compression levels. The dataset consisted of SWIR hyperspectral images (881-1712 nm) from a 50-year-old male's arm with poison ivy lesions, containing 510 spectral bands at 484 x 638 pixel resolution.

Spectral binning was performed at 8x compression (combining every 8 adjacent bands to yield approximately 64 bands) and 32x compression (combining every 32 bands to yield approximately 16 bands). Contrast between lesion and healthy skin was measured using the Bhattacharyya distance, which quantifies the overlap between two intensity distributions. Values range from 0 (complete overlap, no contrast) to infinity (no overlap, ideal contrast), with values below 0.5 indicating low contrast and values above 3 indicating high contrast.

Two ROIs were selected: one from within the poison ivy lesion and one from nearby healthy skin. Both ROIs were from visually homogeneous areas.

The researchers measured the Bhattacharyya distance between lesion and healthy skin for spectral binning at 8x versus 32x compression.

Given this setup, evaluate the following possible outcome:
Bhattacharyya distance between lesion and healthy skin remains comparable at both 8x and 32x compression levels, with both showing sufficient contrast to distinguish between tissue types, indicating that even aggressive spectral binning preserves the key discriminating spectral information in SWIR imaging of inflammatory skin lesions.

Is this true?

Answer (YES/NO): NO